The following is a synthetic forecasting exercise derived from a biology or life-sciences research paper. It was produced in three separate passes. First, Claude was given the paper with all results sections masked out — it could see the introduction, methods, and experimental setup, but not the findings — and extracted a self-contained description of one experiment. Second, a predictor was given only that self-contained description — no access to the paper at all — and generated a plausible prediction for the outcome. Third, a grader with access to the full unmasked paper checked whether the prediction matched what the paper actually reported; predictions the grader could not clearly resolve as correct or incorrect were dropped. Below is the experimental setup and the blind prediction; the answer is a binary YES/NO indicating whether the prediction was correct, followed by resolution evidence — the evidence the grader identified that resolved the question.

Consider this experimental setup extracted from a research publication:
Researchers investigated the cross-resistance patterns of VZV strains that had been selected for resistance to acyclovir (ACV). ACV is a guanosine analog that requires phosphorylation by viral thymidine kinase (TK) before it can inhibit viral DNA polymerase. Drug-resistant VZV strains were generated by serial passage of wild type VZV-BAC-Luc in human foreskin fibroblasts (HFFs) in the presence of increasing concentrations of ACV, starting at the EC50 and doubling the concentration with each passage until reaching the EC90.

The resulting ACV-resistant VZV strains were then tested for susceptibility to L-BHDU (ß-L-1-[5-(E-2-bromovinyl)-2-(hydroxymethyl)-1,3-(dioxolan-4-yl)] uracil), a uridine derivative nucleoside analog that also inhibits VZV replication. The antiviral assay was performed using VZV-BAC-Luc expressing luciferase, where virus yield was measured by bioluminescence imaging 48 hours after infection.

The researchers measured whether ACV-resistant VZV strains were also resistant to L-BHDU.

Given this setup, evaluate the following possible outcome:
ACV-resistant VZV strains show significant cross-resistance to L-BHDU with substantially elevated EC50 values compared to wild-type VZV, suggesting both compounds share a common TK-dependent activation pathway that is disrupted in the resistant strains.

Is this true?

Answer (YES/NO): YES